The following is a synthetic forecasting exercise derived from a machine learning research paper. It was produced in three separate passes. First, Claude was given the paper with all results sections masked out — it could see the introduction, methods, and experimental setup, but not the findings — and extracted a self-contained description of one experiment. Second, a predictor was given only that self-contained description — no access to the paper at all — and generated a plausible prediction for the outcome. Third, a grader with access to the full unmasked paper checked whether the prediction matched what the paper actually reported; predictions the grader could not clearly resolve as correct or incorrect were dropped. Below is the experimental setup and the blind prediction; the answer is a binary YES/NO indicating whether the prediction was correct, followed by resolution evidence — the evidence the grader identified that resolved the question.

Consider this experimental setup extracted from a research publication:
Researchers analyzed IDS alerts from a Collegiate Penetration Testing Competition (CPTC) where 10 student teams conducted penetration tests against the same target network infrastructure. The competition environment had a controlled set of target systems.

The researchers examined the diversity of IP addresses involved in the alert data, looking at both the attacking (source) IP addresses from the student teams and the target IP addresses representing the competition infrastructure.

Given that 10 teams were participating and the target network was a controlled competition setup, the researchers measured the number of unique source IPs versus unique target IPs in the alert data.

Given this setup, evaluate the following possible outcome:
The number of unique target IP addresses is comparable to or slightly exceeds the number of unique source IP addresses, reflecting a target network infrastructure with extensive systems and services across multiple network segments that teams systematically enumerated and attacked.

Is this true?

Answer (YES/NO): NO